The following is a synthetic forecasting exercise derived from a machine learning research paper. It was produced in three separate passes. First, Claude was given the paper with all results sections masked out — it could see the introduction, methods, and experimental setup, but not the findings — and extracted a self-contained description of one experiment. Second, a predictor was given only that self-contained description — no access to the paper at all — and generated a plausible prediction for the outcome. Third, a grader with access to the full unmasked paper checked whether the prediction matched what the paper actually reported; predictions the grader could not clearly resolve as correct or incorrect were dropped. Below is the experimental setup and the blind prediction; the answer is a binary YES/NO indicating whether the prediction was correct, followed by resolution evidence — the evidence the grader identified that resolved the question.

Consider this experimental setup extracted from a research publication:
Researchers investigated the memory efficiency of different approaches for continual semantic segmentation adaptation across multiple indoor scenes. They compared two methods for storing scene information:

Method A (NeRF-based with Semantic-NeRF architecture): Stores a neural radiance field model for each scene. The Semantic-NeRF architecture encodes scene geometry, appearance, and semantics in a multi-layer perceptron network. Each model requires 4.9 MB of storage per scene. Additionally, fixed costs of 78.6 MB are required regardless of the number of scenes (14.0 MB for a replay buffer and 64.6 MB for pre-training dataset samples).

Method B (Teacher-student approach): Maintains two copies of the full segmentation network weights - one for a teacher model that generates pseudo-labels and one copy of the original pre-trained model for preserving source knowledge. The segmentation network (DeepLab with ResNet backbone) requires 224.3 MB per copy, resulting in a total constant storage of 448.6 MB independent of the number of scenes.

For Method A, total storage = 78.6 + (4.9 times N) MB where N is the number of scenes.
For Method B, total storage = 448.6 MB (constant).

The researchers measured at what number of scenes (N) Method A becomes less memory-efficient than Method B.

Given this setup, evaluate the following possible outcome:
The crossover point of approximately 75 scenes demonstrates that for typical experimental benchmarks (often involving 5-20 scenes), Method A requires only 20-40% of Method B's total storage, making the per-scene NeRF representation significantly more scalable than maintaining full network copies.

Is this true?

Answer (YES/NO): NO